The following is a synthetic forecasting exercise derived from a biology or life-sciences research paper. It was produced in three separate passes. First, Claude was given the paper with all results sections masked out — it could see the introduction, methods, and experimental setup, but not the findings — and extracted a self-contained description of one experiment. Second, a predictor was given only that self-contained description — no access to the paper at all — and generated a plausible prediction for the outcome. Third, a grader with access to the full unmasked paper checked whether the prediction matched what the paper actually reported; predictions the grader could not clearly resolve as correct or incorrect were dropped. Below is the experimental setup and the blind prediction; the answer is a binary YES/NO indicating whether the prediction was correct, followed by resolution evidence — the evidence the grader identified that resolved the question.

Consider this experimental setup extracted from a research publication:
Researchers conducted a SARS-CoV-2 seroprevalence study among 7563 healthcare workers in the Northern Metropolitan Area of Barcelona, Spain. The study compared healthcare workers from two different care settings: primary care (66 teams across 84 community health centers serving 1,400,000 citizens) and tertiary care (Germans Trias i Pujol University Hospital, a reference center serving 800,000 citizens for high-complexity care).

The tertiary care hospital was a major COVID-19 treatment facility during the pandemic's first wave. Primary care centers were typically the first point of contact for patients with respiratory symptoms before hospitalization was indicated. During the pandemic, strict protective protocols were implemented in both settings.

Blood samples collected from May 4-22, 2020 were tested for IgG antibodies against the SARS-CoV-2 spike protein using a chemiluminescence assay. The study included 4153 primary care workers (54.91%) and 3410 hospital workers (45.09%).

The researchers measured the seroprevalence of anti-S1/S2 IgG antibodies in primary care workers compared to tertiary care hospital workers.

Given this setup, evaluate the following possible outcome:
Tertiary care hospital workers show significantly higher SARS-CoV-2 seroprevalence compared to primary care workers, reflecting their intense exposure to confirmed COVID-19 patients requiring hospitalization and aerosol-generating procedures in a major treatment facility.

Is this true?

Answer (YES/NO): NO